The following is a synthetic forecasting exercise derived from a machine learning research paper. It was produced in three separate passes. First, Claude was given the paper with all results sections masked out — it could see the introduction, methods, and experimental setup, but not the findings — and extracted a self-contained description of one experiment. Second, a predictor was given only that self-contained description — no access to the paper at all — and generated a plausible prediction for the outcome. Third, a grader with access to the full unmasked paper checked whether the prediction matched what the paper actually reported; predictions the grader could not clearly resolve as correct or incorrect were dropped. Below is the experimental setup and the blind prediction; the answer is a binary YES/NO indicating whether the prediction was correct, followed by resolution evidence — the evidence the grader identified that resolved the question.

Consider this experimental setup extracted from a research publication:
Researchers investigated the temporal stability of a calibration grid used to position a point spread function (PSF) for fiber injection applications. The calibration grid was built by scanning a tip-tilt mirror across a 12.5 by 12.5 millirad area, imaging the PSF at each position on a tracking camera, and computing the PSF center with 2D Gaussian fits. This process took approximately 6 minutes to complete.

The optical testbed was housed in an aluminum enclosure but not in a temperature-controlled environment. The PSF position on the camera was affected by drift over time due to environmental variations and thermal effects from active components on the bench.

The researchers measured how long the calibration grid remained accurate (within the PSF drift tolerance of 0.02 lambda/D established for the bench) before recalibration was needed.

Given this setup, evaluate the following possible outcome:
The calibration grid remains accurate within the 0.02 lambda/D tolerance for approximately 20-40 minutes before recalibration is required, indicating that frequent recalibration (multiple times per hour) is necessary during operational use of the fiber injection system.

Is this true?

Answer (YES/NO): YES